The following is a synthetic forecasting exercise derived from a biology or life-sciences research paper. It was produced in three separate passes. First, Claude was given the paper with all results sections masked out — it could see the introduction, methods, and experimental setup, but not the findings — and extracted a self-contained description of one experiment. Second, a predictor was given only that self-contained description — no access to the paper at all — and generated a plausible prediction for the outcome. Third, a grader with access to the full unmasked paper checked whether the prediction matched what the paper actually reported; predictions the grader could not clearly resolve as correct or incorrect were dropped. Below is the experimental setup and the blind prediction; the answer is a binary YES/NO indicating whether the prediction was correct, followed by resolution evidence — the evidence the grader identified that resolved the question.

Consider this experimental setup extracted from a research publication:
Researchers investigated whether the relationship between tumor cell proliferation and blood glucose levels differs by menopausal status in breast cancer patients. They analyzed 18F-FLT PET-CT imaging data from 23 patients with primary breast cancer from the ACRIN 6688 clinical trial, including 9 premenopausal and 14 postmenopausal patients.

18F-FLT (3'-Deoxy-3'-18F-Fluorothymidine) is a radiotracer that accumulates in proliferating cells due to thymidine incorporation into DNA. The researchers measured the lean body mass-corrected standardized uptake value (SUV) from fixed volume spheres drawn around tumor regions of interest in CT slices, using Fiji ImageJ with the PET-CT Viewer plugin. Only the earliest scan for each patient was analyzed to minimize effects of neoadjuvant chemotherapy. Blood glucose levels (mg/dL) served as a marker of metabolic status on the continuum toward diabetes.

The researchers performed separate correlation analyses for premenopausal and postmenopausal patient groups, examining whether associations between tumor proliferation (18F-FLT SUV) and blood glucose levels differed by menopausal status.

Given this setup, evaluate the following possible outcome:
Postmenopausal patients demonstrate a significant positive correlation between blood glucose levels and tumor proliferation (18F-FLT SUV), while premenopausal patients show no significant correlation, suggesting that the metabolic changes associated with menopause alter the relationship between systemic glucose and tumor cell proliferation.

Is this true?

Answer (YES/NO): NO